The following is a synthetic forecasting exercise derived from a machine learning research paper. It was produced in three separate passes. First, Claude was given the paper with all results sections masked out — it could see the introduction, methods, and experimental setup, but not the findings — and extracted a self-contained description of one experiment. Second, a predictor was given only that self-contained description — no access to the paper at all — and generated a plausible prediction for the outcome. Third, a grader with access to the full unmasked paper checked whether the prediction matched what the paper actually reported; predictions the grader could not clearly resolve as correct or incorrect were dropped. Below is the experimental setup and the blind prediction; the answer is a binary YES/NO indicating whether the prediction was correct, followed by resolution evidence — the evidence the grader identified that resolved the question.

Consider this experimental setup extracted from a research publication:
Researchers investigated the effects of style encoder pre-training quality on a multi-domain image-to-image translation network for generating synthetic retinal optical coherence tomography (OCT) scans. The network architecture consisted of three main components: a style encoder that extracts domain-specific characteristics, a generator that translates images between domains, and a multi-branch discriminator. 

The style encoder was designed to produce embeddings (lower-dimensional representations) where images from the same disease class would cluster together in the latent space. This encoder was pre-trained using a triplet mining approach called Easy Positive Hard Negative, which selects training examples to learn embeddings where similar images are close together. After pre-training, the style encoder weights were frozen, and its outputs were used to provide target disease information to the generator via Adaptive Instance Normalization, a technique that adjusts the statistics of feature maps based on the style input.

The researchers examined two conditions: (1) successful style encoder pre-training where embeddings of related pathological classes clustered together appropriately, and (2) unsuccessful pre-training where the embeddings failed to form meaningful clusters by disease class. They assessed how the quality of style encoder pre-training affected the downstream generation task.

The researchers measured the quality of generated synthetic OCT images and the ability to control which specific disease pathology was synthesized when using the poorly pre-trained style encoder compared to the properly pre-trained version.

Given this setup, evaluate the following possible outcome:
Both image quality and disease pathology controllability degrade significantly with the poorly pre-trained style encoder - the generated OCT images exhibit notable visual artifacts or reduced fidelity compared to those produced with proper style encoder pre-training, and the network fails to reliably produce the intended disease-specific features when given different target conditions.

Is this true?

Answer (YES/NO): YES